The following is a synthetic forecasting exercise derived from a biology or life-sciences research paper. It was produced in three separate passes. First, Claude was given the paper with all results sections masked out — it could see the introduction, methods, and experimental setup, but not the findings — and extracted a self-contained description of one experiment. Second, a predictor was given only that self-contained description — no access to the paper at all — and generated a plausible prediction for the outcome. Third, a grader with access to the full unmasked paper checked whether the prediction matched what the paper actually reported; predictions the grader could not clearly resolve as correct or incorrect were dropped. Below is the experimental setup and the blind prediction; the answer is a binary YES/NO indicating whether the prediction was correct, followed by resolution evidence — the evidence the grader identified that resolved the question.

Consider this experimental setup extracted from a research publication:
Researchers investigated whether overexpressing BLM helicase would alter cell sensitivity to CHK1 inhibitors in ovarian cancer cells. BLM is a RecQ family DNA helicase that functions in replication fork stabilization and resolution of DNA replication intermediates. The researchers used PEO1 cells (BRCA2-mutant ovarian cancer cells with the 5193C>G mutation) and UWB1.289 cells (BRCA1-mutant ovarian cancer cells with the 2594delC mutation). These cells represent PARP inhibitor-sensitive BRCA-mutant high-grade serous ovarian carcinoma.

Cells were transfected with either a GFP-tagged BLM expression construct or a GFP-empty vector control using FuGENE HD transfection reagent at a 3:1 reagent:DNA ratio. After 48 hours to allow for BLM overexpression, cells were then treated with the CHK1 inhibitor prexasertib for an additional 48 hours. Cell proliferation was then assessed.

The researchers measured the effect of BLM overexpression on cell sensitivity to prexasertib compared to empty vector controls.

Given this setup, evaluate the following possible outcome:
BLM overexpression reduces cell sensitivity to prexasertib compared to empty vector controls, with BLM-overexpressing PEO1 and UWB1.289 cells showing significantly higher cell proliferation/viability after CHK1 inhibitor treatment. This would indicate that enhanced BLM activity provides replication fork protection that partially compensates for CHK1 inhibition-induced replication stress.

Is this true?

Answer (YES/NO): NO